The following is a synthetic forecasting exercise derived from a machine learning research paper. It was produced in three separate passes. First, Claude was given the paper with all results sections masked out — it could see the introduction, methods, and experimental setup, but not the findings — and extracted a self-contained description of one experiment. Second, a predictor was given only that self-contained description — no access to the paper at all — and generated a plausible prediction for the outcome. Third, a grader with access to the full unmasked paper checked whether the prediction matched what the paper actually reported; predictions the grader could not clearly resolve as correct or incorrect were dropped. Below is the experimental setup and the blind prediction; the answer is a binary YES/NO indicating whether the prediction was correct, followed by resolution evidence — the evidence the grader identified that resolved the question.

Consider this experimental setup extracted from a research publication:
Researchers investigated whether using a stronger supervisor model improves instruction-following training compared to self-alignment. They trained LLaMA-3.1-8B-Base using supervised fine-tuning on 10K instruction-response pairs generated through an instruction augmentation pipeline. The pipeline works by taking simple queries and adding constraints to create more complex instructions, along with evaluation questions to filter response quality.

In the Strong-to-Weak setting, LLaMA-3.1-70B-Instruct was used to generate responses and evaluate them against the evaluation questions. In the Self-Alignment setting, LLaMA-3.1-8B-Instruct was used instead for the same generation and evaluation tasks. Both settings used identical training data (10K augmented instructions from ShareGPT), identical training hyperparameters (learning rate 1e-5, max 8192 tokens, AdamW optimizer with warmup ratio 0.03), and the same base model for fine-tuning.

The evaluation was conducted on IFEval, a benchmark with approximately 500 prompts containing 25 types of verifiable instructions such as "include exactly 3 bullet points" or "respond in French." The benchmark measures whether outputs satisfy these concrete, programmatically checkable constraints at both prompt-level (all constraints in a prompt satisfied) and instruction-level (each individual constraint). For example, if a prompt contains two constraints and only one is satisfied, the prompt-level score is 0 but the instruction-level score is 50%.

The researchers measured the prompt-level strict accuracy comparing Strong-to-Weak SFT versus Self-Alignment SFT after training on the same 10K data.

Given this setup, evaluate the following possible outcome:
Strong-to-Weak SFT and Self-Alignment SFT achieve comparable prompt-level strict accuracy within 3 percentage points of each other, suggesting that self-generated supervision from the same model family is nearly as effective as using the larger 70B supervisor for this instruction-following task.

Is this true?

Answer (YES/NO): NO